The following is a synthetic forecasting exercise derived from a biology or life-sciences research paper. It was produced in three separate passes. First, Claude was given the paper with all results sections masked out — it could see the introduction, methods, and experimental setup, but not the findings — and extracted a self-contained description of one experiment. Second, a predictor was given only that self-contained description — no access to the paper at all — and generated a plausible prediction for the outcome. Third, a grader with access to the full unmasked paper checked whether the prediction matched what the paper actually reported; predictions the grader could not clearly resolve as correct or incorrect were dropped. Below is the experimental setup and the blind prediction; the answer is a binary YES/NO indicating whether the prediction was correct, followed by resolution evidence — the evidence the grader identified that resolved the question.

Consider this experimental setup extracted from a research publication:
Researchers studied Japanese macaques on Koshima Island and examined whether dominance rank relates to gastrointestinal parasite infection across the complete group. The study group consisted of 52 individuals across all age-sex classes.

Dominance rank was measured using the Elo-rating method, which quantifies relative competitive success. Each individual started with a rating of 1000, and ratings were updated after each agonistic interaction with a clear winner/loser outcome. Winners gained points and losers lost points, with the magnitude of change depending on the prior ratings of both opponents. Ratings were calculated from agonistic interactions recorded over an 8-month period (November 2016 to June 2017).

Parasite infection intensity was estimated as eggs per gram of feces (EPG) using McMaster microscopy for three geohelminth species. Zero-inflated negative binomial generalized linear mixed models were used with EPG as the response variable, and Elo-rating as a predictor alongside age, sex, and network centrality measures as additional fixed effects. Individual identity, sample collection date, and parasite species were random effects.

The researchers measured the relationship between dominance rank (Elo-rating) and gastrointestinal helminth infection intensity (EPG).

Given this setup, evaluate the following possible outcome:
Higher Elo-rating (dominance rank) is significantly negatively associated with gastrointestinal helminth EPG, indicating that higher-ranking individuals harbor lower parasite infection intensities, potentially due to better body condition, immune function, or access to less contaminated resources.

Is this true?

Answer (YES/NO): NO